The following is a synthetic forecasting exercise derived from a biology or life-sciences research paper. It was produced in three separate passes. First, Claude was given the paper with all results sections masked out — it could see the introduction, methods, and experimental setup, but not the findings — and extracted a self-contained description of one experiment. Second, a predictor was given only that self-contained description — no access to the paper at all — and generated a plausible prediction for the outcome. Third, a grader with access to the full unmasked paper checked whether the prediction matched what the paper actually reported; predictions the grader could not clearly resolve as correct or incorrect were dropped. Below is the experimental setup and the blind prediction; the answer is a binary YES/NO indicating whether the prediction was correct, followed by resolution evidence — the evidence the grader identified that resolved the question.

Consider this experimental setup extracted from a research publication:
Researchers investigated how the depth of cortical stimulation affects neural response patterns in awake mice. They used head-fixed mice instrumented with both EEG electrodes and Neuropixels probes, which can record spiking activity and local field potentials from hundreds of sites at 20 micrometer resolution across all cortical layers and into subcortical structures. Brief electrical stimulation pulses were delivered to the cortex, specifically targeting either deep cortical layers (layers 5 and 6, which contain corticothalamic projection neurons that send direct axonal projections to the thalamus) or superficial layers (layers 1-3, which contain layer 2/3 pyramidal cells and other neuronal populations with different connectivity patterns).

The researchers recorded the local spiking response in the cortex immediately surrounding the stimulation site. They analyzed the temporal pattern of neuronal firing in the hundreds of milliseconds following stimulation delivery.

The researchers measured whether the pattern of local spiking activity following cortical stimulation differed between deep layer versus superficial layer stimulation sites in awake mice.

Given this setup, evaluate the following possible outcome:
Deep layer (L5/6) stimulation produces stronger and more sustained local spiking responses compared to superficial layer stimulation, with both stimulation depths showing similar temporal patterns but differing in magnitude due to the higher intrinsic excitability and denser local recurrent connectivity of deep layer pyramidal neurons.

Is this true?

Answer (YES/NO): NO